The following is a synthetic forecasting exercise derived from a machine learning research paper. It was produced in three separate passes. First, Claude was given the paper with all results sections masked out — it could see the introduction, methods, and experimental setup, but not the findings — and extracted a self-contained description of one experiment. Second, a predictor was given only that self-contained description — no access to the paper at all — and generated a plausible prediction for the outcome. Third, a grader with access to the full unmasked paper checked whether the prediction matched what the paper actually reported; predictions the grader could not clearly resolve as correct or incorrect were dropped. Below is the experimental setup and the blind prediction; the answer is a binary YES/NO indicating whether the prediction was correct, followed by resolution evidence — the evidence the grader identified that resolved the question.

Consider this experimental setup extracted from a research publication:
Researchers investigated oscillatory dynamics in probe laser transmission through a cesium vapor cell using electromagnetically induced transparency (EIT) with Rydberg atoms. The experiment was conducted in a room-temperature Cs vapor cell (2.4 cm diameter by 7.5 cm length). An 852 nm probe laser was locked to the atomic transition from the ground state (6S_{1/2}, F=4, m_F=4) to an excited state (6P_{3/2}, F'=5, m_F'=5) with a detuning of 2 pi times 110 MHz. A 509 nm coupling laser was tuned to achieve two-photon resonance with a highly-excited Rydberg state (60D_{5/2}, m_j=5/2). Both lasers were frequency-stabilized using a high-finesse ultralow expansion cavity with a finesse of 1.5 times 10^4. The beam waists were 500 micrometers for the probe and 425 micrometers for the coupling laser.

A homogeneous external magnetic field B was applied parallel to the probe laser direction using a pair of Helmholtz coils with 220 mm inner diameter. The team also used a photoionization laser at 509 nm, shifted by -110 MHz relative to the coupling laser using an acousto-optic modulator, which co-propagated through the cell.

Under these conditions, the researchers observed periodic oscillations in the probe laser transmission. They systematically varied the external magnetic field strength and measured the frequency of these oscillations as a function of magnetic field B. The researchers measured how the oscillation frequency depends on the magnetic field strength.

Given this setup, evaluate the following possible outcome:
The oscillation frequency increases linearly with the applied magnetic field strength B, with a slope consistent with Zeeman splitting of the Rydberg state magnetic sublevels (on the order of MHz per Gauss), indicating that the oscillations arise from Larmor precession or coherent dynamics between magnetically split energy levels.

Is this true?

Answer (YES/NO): NO